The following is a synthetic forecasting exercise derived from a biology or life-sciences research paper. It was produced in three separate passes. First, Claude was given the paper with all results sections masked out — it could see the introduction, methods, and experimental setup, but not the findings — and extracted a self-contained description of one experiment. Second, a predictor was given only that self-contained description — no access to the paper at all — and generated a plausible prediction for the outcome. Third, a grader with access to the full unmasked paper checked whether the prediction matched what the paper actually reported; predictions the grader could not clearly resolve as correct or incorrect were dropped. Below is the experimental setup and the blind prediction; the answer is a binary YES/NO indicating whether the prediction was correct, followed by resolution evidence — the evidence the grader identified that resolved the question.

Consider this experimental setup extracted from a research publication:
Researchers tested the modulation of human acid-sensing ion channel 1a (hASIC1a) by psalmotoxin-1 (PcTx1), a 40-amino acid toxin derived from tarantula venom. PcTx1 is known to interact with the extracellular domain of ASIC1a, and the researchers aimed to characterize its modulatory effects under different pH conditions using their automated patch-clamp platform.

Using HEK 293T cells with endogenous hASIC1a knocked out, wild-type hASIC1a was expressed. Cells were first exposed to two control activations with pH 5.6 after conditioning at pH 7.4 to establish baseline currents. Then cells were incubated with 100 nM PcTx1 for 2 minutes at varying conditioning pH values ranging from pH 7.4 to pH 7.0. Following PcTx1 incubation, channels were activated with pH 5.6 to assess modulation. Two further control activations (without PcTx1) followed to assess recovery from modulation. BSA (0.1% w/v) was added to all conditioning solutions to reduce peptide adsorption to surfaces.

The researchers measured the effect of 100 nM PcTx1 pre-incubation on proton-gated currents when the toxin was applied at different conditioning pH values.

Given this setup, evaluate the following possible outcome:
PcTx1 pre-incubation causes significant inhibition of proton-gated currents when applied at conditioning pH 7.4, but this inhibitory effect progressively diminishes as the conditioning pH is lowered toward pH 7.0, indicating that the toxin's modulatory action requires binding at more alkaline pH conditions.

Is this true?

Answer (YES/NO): NO